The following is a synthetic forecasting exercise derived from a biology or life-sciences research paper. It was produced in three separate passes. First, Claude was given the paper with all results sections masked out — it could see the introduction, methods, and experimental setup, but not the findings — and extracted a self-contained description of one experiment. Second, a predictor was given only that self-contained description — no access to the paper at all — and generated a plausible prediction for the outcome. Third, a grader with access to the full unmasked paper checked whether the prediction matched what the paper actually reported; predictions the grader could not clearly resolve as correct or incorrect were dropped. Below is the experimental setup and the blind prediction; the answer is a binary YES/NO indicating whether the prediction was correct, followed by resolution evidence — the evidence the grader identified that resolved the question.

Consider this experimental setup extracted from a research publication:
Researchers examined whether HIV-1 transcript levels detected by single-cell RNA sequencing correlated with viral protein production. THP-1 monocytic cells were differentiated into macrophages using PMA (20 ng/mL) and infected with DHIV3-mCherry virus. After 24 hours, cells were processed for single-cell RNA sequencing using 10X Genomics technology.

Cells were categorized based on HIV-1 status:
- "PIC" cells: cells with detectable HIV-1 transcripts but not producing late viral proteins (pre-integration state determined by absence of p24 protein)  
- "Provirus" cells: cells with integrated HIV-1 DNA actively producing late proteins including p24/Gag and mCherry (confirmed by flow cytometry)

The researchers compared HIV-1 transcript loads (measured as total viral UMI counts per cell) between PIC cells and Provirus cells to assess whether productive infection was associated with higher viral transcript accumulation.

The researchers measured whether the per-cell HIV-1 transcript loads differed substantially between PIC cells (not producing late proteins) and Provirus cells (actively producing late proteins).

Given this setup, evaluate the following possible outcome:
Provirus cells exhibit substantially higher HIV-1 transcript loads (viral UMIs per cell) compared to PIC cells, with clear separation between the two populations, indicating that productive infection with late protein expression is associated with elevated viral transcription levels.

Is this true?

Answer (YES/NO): NO